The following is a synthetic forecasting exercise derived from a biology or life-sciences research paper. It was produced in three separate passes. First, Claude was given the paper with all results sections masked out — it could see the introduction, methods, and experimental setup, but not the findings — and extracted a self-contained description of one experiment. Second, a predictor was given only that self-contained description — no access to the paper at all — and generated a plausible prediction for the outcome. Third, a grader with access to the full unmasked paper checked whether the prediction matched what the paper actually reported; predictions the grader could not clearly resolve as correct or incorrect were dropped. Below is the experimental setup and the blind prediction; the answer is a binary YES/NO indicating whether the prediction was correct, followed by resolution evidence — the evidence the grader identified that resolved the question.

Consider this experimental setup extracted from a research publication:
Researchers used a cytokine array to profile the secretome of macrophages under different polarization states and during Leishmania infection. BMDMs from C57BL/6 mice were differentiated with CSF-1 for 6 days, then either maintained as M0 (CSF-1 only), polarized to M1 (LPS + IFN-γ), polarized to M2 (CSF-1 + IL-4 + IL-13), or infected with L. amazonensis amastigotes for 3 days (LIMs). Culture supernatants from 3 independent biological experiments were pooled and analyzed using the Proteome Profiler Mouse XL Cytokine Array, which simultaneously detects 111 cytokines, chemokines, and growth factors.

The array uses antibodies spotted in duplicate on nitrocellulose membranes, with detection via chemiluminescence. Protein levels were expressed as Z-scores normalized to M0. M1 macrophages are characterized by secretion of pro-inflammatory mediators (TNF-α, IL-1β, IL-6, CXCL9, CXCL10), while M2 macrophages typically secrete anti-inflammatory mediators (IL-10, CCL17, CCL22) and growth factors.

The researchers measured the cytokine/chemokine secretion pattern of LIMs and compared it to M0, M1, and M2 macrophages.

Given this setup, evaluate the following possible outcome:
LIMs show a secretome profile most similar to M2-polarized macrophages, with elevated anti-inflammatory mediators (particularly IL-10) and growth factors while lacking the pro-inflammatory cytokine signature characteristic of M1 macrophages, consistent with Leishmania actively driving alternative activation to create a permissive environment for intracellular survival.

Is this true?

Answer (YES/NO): NO